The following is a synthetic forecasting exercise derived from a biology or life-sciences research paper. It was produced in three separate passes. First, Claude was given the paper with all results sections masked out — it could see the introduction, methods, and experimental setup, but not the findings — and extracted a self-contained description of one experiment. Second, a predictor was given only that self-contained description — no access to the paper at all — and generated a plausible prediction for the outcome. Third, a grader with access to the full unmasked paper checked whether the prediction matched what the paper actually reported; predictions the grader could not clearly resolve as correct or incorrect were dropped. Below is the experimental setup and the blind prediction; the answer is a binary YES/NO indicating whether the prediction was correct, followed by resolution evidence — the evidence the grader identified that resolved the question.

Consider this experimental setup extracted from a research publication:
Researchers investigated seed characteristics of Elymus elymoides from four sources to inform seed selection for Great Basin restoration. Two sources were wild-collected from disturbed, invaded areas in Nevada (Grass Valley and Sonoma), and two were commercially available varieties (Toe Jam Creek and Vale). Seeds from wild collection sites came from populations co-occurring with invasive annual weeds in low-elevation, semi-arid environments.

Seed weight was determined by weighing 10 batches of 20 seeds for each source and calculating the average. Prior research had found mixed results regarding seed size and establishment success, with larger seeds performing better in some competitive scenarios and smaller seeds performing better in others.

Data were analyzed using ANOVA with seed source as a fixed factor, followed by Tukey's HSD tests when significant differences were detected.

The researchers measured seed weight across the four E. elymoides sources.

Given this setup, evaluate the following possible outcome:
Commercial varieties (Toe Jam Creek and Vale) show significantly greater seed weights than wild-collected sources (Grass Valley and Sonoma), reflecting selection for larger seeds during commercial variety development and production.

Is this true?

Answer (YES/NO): YES